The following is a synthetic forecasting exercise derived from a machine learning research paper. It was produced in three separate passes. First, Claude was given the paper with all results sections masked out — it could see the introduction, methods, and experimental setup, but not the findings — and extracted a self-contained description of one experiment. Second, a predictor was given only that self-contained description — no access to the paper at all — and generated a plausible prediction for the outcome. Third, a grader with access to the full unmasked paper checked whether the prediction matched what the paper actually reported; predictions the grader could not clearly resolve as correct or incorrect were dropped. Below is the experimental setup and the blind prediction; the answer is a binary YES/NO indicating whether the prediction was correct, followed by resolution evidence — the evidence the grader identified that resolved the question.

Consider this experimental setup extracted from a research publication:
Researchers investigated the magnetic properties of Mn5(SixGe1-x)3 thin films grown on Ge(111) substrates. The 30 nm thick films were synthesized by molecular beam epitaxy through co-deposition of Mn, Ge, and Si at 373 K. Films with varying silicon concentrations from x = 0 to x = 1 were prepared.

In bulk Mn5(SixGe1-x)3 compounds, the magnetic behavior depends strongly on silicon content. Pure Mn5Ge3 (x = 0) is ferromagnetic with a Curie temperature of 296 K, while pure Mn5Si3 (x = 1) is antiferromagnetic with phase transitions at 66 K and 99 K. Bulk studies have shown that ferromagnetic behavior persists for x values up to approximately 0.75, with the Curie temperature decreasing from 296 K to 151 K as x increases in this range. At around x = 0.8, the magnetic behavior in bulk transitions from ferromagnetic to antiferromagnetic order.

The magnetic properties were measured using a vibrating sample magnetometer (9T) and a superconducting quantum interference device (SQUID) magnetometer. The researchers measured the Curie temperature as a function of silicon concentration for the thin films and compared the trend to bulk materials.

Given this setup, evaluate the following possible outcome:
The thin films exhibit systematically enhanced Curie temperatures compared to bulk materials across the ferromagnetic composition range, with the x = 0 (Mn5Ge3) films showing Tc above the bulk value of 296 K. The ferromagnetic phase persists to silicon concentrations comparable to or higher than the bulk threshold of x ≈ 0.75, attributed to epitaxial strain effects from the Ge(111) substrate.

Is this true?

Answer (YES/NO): NO